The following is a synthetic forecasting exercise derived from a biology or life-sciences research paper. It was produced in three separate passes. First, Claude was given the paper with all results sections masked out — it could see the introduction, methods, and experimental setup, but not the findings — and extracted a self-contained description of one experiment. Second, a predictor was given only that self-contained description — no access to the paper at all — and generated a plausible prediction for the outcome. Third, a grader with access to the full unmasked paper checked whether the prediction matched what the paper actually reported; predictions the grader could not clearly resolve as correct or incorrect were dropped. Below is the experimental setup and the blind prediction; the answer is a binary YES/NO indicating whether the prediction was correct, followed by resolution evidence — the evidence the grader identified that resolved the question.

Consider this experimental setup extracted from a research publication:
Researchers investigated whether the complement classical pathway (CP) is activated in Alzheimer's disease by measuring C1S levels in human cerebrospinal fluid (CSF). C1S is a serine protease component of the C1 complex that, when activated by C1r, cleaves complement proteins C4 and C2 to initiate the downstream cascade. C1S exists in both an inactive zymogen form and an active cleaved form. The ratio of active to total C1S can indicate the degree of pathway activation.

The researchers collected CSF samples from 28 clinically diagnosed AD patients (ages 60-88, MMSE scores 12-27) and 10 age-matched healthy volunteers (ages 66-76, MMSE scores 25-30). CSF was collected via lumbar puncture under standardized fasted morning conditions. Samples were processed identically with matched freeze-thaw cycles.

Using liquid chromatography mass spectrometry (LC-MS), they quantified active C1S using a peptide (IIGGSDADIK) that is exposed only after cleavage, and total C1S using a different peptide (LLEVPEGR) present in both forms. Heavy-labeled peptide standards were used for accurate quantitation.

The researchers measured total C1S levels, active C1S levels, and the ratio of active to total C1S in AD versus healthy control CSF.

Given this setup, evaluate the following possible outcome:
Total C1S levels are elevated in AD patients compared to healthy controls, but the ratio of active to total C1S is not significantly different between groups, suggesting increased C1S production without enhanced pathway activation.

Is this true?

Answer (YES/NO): NO